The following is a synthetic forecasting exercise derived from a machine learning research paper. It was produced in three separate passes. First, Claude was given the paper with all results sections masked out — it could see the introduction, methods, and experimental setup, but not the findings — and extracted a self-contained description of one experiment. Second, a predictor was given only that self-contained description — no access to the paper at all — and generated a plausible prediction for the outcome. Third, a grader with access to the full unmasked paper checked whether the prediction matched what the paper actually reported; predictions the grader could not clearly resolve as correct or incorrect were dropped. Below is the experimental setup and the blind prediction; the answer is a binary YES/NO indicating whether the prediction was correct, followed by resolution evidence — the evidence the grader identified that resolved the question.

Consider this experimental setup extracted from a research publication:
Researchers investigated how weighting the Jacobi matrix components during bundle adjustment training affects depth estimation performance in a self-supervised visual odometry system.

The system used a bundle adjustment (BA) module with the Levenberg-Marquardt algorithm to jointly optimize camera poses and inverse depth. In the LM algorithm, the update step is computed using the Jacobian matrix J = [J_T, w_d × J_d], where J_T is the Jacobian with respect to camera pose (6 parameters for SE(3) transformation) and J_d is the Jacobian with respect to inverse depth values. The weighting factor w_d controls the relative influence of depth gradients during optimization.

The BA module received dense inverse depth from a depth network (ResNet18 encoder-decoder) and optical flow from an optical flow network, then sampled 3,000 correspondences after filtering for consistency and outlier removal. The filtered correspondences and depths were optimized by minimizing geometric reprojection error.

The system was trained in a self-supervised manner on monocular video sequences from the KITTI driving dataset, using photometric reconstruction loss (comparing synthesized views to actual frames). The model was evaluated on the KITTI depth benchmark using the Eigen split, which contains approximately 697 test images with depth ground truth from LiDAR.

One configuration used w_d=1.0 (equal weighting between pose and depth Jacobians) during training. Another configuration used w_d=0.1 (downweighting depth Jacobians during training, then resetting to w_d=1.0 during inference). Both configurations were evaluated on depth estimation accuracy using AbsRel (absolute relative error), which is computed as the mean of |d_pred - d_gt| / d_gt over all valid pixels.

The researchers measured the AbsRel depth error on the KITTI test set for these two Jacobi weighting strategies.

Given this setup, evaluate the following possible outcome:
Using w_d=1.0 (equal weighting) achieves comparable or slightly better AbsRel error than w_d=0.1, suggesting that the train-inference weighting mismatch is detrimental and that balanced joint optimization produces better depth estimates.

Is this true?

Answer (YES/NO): NO